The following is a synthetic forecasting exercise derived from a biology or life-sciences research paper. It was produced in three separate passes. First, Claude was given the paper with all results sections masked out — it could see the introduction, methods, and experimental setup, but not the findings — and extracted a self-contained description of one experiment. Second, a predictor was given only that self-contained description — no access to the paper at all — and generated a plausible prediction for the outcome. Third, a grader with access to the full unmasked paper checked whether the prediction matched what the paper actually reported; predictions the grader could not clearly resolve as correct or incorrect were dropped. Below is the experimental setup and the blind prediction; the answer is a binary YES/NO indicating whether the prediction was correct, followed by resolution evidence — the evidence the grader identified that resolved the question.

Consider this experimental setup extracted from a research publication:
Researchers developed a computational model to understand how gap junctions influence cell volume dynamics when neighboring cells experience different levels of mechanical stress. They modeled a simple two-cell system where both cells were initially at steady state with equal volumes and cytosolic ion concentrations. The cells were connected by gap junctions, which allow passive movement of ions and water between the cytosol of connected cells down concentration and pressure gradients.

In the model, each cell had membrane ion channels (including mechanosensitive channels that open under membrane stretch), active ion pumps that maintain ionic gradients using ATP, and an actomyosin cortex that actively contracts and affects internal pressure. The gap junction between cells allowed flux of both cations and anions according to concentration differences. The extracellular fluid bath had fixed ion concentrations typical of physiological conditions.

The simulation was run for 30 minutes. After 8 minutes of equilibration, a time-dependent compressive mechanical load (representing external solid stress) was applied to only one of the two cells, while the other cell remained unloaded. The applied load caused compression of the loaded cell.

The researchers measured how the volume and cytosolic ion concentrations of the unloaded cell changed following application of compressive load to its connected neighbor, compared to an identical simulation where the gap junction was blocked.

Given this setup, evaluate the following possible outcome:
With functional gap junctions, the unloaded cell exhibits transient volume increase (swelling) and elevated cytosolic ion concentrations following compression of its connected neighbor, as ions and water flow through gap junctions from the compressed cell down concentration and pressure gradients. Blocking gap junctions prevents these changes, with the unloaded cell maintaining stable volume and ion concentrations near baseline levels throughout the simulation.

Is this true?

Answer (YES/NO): NO